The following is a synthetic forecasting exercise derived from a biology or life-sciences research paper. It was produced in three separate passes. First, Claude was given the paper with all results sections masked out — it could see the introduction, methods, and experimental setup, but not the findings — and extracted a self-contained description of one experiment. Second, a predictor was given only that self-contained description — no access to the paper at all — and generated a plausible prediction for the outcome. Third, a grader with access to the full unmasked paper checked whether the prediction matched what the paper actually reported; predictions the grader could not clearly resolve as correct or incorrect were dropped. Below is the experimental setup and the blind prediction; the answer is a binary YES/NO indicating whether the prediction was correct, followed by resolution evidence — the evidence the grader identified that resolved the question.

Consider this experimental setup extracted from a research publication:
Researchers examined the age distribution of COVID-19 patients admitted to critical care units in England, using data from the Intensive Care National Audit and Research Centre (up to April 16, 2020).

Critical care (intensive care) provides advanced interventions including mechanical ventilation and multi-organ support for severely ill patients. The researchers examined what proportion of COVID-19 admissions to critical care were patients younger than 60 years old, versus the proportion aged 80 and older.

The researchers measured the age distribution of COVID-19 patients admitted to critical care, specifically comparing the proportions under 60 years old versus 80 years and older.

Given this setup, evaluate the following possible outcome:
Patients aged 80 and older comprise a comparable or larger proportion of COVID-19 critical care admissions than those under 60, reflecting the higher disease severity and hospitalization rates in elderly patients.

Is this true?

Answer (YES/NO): NO